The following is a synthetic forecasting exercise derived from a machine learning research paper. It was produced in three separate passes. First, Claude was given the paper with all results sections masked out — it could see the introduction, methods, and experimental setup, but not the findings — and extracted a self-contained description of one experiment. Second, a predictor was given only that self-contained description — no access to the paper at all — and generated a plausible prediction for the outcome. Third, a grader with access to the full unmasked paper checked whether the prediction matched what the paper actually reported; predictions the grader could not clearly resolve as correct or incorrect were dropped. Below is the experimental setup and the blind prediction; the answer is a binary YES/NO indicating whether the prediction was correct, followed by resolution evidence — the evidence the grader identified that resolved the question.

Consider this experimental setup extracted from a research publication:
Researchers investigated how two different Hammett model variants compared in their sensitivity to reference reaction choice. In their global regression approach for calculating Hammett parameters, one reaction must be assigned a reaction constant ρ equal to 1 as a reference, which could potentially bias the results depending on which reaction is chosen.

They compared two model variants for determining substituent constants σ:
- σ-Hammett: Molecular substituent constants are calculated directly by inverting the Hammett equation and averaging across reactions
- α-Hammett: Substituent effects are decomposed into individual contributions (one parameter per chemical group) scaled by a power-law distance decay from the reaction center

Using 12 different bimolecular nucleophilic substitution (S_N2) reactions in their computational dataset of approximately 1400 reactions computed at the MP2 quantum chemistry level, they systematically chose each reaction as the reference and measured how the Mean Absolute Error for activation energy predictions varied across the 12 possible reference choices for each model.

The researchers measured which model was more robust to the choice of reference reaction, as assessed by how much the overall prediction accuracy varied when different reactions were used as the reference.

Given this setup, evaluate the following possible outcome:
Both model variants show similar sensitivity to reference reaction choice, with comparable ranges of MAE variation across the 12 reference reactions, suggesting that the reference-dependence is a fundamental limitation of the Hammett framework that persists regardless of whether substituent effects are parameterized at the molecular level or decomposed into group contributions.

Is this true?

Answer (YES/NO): NO